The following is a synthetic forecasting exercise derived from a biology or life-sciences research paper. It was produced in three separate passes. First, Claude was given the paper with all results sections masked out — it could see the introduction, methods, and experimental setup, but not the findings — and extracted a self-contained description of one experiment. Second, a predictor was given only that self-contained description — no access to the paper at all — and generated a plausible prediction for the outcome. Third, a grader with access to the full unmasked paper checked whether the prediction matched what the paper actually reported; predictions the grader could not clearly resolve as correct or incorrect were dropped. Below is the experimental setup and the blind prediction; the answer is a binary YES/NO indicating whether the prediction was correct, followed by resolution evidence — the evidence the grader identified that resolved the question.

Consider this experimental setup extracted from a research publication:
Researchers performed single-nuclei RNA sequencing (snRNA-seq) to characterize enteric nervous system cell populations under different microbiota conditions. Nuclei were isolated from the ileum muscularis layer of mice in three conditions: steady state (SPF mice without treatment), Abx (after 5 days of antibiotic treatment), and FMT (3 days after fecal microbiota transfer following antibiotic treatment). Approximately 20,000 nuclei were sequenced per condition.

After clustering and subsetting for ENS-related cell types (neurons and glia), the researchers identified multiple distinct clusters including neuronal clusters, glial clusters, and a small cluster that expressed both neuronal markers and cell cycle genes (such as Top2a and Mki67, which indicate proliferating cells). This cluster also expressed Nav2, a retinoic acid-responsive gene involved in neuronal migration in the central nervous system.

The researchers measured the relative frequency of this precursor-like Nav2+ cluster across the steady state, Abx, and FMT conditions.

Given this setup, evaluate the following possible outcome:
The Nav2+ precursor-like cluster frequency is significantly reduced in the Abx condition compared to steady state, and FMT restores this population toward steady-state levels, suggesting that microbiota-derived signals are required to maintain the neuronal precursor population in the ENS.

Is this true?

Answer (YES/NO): NO